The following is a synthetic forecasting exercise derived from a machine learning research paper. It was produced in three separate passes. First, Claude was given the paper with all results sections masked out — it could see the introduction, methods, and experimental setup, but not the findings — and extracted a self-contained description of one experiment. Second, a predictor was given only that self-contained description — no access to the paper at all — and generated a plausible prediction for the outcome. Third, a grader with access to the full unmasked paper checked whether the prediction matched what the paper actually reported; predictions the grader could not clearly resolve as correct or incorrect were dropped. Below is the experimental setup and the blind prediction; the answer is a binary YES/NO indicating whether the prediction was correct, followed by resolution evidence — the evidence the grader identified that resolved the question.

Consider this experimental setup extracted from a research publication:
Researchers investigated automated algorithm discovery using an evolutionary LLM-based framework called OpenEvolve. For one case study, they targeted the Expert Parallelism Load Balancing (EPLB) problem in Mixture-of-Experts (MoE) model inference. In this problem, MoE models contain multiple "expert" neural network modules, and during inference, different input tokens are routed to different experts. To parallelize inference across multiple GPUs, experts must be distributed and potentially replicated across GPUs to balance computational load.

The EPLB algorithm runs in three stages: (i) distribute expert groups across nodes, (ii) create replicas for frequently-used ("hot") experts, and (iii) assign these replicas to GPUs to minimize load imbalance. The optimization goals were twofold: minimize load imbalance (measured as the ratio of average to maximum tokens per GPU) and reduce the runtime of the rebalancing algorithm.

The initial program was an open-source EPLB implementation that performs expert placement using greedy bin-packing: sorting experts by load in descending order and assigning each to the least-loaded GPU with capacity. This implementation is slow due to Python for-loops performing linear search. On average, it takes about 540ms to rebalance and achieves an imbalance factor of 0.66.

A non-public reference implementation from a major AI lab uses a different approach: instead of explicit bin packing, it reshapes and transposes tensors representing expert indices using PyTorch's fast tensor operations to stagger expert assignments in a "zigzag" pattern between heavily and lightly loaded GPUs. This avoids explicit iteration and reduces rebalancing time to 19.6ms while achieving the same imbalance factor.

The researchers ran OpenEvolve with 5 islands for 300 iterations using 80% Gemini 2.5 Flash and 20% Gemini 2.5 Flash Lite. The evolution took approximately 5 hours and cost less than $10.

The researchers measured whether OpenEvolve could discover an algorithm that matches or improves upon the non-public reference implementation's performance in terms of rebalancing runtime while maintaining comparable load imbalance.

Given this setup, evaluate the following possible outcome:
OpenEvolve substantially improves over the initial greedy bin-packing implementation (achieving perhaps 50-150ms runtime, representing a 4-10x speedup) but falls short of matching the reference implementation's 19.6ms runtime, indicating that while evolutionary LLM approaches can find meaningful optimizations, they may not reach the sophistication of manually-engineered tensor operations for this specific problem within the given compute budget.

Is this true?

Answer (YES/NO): NO